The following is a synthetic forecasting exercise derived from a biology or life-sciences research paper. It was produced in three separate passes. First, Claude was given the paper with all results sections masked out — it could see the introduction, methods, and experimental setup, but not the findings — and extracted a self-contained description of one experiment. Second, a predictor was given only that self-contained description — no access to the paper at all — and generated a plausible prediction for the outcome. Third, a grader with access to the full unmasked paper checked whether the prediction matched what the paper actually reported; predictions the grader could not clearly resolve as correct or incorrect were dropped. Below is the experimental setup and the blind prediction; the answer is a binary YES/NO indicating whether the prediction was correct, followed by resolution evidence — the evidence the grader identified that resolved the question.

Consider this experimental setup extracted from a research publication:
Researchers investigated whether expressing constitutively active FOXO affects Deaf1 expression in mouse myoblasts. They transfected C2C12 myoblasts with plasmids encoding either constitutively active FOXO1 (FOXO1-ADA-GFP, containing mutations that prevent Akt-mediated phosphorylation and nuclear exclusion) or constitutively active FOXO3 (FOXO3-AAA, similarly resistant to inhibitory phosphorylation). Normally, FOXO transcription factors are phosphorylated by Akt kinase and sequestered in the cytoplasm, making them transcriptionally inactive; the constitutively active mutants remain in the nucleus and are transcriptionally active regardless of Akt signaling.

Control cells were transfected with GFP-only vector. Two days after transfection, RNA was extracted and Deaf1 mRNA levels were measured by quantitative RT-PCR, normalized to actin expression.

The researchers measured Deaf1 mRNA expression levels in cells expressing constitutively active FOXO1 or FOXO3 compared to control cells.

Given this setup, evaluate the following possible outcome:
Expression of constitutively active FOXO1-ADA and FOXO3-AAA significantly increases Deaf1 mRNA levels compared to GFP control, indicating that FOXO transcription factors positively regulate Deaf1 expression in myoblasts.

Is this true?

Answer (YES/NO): NO